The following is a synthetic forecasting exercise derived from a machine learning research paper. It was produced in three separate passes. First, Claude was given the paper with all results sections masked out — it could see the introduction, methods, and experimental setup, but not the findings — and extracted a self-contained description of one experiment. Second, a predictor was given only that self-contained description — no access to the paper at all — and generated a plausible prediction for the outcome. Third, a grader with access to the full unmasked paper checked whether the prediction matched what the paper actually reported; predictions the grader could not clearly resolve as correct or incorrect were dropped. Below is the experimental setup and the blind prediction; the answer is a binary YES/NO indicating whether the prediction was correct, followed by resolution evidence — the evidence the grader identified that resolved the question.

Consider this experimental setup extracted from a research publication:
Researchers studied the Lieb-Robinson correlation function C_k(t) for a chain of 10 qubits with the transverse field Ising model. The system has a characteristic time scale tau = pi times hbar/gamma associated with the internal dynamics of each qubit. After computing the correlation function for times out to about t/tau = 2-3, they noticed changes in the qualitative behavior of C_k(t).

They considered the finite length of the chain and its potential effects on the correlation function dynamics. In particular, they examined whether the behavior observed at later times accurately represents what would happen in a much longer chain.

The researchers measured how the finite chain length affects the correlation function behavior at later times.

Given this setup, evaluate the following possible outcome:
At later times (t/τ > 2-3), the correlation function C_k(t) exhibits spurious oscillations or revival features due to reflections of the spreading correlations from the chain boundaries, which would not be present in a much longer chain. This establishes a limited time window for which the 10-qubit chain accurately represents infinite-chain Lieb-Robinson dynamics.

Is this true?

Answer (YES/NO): YES